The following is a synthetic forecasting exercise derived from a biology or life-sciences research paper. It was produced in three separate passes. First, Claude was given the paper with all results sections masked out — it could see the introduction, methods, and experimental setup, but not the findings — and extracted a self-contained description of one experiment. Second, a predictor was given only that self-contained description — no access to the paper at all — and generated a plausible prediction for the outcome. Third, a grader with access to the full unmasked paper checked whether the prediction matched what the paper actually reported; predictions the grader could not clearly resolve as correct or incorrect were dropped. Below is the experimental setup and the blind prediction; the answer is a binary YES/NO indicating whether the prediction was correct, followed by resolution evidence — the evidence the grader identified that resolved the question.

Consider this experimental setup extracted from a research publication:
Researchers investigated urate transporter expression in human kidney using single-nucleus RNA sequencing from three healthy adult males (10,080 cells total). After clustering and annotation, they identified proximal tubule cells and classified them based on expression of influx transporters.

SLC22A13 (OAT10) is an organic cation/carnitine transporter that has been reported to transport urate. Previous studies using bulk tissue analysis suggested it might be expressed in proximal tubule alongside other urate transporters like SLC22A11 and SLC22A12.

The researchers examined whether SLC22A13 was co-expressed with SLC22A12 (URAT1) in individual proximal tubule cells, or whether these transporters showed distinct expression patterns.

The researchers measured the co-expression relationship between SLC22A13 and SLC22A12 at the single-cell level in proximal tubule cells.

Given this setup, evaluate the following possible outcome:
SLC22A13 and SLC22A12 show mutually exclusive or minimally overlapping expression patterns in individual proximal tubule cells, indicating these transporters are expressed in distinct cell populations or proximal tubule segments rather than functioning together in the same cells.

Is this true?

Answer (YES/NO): YES